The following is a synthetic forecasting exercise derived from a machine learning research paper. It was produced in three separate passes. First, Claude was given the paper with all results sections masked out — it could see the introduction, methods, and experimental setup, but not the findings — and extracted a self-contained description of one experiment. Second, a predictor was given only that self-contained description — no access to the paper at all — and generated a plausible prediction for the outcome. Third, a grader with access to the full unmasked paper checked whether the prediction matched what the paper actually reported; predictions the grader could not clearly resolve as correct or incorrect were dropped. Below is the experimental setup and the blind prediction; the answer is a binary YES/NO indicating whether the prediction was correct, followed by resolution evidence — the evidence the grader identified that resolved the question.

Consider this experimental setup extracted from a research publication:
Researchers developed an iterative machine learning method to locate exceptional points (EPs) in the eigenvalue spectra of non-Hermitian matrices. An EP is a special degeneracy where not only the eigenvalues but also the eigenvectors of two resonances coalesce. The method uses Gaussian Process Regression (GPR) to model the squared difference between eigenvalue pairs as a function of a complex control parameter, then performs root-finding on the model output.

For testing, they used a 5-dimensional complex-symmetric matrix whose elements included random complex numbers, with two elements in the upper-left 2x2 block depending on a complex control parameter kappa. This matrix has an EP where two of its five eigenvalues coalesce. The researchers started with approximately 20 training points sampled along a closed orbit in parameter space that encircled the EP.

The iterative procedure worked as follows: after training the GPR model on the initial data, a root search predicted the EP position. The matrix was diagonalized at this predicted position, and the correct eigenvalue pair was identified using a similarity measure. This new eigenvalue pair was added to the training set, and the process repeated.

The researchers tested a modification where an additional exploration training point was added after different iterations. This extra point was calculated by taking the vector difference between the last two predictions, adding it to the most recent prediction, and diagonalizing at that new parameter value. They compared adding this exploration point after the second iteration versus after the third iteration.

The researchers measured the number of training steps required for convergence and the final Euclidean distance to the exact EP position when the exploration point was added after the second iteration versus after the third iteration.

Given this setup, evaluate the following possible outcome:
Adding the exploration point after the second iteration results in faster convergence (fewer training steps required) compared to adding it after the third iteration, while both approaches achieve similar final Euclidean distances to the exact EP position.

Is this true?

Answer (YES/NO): NO